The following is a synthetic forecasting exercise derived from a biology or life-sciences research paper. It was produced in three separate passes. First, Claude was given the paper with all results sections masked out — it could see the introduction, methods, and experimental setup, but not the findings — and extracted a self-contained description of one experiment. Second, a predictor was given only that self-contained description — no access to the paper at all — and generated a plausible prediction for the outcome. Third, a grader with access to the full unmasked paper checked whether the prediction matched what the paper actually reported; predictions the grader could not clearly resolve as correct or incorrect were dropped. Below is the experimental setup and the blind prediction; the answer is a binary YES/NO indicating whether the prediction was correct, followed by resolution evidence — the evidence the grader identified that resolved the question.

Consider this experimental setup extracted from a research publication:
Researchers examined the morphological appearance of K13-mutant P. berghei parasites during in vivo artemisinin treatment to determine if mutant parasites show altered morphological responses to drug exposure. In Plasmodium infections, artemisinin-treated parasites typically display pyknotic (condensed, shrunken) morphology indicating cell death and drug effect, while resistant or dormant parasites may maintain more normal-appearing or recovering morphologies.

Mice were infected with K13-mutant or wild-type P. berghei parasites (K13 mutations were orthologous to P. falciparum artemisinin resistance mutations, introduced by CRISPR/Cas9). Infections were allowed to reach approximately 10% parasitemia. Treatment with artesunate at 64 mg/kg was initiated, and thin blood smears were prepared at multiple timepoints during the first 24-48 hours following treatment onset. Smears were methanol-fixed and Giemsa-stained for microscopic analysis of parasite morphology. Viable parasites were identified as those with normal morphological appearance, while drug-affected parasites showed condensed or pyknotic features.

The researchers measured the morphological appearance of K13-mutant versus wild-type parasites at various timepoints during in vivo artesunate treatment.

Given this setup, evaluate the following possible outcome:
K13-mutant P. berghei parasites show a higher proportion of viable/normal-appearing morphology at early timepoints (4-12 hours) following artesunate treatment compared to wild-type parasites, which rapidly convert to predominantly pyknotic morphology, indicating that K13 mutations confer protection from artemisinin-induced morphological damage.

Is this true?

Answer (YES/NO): NO